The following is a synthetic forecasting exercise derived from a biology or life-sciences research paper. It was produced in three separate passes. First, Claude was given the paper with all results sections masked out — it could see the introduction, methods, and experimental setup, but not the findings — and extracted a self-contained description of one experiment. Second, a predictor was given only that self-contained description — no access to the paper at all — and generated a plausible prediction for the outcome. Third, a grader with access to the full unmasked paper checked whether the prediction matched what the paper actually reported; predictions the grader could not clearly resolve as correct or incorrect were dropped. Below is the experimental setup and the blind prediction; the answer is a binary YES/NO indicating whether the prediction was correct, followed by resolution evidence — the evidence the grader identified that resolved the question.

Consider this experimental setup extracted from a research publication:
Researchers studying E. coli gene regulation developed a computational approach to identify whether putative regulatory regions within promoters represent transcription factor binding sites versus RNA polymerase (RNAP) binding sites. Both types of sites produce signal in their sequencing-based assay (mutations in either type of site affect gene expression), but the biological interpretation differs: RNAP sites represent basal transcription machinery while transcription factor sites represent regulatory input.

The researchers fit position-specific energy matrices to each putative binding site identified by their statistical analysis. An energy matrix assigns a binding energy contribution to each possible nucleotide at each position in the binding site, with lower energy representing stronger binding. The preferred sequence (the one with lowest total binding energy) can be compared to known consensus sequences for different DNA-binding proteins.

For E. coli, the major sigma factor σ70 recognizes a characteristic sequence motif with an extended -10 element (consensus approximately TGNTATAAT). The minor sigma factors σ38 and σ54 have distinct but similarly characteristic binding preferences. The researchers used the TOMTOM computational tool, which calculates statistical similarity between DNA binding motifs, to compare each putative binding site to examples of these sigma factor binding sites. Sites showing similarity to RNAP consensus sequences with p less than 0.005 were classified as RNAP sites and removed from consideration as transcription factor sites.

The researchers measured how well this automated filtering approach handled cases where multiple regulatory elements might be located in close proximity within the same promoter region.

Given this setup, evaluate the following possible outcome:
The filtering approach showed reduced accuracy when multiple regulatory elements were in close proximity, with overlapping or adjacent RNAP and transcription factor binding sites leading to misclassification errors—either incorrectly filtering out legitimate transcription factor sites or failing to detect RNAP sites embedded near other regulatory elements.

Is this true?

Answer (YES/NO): YES